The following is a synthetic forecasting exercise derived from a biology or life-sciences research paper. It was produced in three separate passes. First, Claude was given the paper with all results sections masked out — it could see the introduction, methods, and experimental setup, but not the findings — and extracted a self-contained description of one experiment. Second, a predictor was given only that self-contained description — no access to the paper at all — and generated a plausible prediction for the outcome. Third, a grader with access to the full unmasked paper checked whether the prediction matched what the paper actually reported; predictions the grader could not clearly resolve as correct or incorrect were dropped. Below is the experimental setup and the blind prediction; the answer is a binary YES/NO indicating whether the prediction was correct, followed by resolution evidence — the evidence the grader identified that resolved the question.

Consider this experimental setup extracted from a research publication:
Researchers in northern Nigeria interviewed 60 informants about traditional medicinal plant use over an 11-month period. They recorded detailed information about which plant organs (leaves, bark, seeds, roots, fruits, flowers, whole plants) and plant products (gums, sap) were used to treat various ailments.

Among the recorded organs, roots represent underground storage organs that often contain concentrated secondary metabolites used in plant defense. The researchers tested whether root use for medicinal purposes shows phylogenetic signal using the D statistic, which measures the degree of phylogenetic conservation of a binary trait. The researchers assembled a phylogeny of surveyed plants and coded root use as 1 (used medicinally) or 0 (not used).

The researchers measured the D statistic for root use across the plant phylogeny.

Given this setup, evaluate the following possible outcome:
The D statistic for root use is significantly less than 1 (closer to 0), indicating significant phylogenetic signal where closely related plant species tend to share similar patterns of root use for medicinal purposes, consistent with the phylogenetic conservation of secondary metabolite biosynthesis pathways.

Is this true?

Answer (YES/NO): YES